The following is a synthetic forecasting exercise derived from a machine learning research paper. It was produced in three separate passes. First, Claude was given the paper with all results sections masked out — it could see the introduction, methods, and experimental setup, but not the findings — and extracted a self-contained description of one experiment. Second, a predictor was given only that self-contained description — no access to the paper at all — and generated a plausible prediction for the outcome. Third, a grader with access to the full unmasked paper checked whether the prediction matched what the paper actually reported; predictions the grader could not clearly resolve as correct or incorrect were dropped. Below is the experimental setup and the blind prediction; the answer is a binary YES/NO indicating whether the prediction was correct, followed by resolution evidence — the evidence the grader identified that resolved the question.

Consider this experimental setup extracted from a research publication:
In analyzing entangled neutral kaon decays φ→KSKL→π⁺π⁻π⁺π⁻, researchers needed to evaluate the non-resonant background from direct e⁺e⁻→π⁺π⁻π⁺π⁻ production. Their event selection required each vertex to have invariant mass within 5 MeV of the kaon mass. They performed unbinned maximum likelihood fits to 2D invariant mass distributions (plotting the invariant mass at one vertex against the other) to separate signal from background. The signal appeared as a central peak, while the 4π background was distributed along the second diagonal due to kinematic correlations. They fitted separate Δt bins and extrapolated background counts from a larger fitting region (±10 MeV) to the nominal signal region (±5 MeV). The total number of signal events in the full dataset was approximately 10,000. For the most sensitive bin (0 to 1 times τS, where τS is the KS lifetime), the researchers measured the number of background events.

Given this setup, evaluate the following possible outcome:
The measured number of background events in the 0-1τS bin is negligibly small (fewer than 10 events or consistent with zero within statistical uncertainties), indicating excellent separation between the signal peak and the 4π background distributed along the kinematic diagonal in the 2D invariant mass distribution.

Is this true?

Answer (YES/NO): NO